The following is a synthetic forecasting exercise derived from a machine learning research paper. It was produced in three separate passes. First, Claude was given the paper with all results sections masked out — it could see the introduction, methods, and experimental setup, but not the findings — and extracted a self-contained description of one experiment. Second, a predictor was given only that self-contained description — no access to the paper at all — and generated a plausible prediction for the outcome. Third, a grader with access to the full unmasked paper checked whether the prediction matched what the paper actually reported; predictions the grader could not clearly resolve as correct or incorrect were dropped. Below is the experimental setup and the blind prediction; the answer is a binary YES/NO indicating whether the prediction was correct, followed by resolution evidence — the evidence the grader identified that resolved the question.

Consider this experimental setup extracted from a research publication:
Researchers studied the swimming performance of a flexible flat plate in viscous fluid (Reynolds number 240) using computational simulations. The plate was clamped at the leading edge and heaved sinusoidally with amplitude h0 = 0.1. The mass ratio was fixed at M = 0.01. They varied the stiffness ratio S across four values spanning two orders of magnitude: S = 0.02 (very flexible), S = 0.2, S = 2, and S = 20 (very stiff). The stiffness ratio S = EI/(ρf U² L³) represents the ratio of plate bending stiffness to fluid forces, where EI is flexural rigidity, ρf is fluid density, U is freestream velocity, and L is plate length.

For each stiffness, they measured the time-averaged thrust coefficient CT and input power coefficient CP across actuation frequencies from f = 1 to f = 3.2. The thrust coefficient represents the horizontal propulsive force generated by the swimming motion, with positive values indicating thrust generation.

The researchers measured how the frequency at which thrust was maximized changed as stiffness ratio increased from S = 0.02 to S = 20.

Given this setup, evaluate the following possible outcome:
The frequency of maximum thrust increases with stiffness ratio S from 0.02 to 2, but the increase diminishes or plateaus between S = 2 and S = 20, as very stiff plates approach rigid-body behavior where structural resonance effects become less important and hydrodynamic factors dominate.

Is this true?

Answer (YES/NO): NO